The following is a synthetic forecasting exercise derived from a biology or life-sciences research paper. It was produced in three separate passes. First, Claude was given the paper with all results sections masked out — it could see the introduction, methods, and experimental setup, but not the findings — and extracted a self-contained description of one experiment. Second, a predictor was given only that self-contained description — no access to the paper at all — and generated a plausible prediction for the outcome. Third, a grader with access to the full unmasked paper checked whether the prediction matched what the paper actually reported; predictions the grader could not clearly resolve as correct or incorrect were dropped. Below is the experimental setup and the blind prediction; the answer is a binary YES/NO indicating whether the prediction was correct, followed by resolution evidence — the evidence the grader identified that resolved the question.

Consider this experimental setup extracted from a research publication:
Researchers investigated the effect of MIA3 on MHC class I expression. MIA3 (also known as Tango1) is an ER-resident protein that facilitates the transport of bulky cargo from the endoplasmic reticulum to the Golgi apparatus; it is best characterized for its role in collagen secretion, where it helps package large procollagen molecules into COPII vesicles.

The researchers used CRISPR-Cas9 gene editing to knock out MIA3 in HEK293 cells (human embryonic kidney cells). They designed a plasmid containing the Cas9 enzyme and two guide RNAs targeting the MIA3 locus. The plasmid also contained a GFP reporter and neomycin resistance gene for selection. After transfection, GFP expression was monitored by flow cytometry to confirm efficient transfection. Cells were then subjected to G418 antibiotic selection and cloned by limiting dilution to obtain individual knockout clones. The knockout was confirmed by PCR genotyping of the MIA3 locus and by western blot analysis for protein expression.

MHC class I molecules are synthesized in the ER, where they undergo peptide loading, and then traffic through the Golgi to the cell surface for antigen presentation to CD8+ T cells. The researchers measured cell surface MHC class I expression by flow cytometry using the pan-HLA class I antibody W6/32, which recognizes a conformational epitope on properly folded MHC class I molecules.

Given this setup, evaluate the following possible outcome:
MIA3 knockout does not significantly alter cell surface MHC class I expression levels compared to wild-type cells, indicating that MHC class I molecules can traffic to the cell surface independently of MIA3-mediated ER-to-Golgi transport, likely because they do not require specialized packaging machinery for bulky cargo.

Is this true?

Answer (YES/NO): NO